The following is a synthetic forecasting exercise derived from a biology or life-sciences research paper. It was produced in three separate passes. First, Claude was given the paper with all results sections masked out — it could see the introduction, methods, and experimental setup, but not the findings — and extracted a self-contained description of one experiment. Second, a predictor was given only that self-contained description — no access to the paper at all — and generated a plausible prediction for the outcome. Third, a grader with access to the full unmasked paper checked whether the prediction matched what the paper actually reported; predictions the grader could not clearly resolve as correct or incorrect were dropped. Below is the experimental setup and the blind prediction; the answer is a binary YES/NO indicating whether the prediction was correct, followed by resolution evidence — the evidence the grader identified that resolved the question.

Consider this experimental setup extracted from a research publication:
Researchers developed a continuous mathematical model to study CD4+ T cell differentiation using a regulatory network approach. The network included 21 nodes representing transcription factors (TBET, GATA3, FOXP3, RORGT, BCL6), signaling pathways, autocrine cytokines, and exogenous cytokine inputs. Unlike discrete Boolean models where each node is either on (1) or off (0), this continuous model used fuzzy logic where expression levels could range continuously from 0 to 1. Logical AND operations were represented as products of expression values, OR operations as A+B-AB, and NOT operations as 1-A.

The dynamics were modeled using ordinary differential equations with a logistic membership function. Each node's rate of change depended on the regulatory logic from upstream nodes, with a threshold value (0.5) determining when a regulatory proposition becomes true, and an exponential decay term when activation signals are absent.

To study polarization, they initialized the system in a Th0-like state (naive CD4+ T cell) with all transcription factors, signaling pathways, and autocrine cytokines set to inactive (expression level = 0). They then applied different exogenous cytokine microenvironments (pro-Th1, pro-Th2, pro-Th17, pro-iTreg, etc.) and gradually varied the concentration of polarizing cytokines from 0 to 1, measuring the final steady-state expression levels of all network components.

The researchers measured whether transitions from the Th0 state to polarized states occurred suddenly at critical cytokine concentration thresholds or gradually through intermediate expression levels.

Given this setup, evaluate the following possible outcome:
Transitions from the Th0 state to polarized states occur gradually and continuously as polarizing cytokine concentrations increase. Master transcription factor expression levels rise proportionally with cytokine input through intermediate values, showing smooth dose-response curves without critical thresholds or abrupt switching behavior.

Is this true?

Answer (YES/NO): NO